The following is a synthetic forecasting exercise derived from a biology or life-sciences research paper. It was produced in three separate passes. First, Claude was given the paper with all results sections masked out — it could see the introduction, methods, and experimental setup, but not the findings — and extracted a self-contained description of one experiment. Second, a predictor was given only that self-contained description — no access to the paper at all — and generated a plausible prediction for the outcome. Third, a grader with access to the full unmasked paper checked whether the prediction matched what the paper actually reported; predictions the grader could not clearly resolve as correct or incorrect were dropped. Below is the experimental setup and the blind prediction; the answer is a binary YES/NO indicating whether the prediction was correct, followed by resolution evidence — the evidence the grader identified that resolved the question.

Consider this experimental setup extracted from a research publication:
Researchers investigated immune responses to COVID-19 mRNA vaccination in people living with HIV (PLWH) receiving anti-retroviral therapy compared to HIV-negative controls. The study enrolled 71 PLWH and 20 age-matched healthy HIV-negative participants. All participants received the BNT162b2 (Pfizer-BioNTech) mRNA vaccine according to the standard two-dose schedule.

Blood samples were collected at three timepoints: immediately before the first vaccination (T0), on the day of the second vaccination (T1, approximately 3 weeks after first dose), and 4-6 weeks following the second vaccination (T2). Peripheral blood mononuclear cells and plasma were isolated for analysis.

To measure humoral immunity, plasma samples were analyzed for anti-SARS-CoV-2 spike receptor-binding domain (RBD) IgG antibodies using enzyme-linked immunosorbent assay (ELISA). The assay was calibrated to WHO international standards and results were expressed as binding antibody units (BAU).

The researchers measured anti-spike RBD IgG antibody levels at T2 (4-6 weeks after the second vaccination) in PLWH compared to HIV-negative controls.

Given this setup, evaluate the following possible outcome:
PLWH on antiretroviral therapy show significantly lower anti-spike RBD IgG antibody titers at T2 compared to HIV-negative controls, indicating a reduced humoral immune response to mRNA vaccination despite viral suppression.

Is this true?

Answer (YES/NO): YES